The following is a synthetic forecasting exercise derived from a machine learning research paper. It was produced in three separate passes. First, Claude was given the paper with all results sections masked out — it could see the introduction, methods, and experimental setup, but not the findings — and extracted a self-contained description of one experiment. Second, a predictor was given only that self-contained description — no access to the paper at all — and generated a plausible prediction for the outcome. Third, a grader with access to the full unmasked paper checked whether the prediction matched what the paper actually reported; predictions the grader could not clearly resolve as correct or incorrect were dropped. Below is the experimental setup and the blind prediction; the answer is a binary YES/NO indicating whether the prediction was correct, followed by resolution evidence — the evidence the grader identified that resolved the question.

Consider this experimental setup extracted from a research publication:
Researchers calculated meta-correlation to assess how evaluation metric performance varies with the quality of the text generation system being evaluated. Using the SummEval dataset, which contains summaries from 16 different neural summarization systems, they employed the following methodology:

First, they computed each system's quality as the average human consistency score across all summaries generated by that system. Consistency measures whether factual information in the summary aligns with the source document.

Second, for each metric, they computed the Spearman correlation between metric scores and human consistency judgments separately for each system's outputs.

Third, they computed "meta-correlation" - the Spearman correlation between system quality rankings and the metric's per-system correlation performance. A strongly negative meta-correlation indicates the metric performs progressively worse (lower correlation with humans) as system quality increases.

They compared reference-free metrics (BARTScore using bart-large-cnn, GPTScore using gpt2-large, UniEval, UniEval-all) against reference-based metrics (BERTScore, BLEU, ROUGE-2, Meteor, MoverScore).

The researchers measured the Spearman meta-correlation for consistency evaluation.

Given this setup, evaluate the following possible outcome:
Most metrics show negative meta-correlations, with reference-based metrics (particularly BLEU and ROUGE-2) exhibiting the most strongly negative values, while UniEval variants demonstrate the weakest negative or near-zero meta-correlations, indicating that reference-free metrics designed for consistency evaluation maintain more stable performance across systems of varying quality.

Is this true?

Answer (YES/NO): NO